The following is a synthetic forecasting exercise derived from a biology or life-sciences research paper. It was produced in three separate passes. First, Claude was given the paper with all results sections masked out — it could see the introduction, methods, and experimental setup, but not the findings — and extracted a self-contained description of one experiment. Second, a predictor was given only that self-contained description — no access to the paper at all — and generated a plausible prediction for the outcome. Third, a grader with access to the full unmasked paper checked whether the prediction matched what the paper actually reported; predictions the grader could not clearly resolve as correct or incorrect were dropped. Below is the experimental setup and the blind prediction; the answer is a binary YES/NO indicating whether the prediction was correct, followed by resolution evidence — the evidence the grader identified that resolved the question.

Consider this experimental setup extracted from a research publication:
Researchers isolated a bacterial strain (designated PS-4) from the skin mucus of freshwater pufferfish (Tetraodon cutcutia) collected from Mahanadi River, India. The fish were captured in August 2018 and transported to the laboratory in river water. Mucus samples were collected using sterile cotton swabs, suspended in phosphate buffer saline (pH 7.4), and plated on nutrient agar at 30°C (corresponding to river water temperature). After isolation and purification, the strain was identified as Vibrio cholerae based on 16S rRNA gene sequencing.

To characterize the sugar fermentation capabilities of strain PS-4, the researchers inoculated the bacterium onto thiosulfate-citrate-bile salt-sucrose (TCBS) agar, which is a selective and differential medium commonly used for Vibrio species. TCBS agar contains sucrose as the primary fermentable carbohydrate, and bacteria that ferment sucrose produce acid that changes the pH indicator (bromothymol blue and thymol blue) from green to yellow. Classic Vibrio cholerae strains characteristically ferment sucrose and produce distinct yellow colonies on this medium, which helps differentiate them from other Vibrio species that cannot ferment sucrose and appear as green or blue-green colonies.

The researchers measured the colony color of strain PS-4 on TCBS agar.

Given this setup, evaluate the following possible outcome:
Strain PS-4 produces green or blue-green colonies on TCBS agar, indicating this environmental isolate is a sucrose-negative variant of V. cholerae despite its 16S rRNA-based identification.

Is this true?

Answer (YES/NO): YES